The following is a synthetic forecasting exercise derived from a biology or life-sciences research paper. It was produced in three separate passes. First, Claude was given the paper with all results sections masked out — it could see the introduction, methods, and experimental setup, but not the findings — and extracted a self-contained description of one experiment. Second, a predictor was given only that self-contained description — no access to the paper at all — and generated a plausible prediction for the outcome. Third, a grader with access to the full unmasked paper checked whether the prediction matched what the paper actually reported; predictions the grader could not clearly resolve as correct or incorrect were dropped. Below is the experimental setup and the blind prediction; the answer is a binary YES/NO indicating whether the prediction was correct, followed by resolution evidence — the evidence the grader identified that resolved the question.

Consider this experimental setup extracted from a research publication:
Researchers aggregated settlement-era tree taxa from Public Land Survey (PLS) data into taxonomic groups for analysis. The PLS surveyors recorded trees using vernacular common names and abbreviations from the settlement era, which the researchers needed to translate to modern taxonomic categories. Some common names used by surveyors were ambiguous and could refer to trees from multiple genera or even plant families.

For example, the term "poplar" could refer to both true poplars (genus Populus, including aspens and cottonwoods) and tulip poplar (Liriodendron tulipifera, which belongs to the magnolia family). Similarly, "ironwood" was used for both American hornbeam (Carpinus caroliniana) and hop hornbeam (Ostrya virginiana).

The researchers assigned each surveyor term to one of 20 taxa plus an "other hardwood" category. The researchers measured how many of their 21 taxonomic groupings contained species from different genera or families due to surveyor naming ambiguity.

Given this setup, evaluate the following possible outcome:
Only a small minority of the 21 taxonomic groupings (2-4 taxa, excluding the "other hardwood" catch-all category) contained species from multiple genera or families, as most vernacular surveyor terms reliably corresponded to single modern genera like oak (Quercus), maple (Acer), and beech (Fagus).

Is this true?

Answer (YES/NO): YES